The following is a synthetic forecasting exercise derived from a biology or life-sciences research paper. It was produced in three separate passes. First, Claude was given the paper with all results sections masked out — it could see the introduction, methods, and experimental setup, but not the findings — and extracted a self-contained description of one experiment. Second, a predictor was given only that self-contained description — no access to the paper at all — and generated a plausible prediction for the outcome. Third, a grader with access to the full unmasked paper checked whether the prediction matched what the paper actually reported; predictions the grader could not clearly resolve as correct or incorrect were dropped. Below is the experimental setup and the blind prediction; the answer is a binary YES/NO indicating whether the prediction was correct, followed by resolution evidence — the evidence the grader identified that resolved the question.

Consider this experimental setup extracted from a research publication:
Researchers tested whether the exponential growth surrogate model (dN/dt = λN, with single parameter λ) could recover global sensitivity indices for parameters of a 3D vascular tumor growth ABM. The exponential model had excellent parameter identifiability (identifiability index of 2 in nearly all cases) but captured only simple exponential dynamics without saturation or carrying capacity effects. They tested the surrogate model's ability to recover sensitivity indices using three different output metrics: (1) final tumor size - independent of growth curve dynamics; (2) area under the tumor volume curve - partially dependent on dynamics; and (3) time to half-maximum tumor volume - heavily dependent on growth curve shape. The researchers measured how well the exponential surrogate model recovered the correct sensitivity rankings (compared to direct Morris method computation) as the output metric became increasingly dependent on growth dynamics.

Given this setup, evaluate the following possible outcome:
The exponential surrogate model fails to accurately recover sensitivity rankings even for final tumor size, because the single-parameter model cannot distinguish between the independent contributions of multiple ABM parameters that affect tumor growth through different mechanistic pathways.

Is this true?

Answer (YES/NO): NO